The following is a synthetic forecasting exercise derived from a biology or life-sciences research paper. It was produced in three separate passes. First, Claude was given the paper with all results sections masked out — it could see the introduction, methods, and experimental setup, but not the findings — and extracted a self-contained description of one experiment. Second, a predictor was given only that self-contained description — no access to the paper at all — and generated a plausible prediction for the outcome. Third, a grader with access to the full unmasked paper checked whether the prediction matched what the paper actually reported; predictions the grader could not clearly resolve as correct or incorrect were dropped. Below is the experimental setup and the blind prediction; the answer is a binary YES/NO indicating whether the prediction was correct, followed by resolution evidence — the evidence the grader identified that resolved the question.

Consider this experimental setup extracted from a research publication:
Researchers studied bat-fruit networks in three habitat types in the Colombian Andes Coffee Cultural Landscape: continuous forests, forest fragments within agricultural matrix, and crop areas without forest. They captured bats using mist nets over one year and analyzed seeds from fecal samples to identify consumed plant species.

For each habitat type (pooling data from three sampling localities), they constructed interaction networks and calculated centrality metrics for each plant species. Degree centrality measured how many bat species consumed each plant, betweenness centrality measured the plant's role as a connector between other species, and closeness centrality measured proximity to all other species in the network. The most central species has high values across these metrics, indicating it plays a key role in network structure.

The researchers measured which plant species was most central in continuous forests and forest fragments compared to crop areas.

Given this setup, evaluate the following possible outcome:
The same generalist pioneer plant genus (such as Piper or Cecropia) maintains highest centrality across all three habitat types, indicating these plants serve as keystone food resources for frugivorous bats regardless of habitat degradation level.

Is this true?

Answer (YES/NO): NO